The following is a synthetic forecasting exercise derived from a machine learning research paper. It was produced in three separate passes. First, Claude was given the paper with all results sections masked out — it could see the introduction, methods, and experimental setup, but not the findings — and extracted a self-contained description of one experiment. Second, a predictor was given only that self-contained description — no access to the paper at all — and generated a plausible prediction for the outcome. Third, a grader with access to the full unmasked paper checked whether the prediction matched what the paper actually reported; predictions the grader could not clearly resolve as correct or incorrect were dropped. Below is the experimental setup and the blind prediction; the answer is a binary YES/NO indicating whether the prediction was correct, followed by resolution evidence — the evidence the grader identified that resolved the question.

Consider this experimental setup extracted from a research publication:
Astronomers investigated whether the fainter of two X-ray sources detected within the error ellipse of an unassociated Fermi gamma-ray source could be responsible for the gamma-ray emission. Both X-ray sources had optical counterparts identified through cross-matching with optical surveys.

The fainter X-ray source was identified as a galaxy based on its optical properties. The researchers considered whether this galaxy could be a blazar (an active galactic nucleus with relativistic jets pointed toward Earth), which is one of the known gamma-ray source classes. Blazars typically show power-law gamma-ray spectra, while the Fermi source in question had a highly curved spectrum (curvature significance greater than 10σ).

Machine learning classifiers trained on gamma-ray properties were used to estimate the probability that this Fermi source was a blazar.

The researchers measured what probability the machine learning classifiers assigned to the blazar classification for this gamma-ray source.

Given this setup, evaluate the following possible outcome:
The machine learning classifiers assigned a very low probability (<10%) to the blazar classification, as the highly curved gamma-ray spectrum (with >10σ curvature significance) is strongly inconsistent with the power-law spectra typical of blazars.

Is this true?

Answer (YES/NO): YES